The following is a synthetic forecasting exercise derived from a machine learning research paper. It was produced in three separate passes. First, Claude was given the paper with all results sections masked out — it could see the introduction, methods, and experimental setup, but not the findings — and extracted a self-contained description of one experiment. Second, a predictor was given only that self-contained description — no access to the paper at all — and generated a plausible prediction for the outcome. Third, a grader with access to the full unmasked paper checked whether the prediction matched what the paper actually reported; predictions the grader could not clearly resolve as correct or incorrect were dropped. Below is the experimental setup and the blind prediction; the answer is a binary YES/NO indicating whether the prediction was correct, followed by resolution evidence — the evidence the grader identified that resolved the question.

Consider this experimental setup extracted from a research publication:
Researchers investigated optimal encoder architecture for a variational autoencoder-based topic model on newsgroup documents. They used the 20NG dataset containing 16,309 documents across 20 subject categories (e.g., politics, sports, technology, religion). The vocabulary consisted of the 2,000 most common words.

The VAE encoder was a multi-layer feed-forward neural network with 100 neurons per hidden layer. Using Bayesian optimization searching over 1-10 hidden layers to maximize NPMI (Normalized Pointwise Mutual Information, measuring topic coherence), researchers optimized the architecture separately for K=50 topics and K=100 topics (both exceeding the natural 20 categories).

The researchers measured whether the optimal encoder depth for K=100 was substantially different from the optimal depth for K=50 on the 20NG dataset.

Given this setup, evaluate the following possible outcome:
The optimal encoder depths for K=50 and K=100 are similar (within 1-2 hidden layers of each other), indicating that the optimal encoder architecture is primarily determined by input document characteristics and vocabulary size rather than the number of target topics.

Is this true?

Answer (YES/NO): NO